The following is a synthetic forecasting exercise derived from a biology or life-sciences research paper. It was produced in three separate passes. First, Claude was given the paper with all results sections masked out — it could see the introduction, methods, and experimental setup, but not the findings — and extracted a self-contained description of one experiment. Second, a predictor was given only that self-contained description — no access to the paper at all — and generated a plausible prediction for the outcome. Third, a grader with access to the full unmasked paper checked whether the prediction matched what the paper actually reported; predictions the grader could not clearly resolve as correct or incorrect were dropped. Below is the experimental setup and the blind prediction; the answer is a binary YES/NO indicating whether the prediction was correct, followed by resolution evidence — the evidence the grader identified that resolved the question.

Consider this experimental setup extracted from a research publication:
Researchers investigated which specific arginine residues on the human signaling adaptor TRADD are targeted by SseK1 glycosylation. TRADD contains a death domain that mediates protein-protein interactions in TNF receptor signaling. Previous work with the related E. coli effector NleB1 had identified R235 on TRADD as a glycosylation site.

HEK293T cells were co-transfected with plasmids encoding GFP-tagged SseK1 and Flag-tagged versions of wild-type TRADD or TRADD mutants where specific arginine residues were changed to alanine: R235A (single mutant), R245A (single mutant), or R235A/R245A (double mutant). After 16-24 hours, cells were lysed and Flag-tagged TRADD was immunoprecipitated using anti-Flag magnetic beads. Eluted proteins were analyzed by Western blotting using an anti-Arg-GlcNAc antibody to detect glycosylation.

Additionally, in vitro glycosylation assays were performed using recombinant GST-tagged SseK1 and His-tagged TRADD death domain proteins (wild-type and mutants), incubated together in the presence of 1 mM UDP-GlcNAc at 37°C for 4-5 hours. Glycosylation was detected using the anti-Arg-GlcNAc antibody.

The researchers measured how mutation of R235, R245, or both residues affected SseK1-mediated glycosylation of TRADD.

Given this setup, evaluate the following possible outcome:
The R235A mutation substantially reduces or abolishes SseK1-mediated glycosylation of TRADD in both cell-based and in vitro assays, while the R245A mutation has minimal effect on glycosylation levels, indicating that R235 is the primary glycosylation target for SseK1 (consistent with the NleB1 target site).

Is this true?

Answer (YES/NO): NO